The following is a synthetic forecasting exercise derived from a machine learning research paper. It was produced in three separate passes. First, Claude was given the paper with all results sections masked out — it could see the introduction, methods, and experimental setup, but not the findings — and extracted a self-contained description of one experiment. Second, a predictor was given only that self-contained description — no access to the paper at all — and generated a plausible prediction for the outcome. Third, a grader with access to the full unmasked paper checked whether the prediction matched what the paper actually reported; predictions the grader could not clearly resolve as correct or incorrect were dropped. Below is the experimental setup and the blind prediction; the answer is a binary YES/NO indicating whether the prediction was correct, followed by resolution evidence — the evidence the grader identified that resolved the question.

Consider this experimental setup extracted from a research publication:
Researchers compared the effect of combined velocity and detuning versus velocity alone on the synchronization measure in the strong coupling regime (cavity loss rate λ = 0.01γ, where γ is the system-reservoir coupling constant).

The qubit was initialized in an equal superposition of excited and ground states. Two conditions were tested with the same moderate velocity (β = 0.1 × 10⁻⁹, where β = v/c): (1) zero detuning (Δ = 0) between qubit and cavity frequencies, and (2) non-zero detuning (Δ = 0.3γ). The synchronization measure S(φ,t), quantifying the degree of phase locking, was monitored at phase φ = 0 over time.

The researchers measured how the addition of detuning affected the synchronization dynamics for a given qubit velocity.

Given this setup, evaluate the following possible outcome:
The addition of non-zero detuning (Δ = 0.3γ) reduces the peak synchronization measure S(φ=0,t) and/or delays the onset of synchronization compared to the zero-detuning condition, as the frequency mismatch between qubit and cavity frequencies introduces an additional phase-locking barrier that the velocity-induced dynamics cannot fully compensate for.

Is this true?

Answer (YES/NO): NO